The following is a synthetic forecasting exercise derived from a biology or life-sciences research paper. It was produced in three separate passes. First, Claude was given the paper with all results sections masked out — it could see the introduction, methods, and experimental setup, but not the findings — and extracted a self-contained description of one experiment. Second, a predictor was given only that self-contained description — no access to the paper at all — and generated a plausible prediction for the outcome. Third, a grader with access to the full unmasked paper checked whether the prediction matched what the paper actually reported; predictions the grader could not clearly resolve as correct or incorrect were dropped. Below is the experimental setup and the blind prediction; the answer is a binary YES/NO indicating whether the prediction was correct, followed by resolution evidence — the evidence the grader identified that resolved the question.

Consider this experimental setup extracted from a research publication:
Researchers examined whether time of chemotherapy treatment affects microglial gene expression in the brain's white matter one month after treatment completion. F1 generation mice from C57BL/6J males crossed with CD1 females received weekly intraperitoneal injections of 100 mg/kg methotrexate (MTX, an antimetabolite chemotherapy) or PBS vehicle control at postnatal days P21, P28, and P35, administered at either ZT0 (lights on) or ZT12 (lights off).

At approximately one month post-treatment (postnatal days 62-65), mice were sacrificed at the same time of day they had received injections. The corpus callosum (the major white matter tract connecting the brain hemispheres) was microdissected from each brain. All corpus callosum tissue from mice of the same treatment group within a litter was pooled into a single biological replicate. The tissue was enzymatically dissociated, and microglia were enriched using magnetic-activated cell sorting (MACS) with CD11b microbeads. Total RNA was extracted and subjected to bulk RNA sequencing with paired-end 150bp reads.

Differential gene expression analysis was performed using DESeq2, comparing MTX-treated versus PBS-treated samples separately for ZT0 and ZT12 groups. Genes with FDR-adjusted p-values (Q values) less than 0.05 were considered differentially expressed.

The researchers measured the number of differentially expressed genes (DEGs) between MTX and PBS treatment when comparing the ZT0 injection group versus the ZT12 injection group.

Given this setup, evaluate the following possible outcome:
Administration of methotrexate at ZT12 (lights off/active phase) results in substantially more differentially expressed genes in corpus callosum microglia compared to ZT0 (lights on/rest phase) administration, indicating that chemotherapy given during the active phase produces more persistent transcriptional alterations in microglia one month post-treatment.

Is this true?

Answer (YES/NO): NO